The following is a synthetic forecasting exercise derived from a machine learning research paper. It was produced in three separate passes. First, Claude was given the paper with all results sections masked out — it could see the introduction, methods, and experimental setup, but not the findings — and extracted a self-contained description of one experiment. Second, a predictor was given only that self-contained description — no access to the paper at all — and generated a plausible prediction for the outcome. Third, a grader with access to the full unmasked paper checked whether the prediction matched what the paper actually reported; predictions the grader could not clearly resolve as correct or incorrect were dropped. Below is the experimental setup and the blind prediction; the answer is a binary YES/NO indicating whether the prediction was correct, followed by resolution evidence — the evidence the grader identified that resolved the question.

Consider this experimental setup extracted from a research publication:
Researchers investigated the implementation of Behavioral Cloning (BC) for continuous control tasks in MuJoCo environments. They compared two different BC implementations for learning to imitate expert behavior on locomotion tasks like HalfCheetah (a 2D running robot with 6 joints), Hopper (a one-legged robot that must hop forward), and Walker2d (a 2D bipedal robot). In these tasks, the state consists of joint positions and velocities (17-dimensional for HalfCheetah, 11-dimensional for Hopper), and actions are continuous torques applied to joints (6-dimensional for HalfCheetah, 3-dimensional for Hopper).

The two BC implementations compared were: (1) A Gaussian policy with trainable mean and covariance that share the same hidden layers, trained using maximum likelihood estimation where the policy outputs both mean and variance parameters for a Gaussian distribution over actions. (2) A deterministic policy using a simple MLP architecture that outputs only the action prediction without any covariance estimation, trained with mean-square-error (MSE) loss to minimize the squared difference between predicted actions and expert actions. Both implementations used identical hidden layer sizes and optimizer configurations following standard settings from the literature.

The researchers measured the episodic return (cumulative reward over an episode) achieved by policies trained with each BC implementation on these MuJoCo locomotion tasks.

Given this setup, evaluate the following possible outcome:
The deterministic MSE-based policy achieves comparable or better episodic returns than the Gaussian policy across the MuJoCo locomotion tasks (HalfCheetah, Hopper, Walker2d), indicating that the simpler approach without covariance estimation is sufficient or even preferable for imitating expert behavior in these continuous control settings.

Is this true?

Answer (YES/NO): YES